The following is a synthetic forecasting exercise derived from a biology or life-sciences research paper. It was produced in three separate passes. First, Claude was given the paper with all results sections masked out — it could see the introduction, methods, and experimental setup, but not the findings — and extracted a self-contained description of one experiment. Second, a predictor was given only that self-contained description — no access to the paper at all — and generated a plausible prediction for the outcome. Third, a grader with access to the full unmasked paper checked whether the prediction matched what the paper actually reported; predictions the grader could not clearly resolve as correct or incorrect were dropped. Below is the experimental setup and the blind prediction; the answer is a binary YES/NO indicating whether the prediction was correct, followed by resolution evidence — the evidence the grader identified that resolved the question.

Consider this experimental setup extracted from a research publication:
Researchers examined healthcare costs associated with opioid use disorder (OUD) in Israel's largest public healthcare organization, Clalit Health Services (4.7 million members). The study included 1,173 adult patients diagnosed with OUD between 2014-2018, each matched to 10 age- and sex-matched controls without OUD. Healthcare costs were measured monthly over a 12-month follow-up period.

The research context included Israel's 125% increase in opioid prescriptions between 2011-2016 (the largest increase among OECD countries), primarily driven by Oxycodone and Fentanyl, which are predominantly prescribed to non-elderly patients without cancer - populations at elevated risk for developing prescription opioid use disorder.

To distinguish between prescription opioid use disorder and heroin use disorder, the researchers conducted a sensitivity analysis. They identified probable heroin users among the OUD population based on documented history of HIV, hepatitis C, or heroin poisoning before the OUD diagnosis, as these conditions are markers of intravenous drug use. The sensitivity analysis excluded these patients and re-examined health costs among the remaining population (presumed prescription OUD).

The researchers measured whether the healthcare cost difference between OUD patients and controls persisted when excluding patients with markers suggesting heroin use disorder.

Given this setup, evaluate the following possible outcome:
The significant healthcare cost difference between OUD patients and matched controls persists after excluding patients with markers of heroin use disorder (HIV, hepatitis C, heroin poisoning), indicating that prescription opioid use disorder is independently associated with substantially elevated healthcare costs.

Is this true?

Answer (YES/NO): YES